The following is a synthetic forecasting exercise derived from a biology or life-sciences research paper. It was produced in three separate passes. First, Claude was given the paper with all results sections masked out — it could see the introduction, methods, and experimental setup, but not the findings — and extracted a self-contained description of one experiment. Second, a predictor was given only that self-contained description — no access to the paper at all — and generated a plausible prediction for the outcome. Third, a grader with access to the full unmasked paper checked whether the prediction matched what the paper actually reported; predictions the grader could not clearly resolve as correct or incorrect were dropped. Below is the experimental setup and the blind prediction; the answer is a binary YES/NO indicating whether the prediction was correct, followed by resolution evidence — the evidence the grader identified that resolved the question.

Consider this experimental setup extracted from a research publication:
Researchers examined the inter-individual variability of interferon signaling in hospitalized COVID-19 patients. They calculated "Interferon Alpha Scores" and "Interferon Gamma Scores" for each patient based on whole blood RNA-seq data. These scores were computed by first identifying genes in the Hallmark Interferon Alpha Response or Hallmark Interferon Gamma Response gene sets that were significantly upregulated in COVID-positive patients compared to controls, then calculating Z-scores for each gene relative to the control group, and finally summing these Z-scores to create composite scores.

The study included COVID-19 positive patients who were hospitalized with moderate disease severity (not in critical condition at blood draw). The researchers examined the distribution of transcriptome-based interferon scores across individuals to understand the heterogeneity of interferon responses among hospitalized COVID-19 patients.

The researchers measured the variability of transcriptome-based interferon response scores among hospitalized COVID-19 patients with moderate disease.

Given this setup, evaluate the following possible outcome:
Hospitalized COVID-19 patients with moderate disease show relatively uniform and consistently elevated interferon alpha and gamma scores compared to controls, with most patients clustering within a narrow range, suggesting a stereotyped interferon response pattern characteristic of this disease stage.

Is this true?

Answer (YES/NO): NO